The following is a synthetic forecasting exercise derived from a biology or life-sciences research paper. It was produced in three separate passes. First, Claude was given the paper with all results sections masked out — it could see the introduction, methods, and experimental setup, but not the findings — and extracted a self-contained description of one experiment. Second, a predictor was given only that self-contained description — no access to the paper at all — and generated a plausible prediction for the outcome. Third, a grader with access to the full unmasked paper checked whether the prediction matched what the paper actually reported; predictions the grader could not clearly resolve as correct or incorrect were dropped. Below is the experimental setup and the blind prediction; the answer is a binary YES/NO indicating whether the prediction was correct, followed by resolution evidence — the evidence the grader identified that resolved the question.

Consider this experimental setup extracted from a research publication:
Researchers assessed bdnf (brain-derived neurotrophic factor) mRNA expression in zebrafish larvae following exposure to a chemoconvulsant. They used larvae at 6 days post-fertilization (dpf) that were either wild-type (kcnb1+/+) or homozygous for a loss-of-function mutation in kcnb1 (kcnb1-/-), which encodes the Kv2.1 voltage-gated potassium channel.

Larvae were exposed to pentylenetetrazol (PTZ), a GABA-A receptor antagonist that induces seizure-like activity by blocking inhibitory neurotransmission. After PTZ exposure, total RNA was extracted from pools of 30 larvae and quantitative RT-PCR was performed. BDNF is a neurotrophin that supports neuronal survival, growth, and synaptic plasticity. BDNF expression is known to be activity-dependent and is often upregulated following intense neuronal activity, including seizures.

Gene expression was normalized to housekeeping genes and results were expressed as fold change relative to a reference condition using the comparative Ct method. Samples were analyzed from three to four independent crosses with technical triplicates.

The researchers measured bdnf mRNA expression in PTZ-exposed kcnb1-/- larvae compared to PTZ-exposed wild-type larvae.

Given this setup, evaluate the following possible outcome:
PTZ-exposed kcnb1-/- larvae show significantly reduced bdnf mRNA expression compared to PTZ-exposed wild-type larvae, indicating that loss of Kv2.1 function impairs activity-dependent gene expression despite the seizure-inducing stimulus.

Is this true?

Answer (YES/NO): NO